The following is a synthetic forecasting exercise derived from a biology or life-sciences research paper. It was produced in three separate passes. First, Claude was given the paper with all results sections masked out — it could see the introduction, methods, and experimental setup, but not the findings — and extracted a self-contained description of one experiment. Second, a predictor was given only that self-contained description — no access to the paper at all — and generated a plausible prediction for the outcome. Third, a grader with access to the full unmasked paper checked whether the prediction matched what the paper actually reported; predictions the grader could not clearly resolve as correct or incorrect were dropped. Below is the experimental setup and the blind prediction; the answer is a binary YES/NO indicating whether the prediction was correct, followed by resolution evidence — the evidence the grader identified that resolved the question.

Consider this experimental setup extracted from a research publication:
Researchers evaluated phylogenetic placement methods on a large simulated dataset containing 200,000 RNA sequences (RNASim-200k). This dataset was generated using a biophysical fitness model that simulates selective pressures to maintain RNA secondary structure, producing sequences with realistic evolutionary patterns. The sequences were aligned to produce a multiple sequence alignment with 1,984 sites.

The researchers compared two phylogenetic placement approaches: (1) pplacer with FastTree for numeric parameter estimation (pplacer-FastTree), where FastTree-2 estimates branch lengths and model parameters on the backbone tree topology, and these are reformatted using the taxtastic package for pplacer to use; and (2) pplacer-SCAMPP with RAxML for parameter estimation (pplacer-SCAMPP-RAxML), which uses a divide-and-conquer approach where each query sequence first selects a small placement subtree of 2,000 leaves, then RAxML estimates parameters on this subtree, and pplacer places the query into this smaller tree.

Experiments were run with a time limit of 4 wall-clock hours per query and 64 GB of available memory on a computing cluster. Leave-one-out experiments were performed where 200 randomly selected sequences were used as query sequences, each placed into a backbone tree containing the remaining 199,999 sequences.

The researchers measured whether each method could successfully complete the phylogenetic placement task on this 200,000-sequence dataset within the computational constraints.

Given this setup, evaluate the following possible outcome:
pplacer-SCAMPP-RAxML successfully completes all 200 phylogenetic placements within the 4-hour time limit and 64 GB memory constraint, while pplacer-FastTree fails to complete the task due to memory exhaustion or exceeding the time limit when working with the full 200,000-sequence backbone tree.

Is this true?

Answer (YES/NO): YES